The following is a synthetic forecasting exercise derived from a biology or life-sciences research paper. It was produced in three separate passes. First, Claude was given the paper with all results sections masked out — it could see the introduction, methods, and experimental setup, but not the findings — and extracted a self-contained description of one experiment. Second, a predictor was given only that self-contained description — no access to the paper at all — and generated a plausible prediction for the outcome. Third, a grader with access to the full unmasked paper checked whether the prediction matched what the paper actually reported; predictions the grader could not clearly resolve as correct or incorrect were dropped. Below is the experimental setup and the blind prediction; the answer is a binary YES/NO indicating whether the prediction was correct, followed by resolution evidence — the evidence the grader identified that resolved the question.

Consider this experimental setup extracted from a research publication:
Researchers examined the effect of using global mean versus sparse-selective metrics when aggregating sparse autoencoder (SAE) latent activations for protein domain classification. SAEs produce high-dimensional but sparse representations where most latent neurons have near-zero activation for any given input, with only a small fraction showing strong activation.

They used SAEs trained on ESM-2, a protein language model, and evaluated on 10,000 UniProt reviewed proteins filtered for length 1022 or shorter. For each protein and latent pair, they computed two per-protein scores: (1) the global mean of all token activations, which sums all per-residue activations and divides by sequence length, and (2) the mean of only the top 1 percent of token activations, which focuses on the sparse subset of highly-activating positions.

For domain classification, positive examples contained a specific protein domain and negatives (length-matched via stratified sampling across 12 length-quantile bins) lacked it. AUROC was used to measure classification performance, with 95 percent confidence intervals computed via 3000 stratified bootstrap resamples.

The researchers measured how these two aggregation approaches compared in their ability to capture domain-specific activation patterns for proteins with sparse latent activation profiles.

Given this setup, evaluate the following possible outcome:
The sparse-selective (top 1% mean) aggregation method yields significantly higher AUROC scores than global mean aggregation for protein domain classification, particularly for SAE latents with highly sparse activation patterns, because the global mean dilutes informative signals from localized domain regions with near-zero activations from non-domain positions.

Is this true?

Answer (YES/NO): YES